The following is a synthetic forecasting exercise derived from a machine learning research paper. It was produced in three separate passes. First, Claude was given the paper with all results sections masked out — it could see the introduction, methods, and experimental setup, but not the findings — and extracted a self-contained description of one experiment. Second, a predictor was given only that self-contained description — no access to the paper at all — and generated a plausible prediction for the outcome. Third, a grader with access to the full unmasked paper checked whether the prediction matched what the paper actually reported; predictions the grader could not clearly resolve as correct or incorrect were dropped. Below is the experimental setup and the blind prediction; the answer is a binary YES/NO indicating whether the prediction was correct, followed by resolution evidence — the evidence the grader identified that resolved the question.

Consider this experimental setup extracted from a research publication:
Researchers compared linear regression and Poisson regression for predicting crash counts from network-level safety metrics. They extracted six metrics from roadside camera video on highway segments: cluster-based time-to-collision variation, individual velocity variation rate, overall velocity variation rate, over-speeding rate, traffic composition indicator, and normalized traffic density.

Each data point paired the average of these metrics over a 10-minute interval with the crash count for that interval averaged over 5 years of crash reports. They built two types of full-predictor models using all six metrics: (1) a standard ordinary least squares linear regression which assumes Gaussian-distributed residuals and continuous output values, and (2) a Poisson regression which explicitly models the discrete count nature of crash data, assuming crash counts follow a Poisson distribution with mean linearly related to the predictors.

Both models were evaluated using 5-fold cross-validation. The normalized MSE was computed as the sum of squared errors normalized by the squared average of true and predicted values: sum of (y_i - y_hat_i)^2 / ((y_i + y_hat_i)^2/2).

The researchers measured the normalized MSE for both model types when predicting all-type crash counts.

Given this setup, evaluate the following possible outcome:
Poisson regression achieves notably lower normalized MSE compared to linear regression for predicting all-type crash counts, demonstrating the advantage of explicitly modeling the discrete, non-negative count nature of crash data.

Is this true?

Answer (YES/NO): NO